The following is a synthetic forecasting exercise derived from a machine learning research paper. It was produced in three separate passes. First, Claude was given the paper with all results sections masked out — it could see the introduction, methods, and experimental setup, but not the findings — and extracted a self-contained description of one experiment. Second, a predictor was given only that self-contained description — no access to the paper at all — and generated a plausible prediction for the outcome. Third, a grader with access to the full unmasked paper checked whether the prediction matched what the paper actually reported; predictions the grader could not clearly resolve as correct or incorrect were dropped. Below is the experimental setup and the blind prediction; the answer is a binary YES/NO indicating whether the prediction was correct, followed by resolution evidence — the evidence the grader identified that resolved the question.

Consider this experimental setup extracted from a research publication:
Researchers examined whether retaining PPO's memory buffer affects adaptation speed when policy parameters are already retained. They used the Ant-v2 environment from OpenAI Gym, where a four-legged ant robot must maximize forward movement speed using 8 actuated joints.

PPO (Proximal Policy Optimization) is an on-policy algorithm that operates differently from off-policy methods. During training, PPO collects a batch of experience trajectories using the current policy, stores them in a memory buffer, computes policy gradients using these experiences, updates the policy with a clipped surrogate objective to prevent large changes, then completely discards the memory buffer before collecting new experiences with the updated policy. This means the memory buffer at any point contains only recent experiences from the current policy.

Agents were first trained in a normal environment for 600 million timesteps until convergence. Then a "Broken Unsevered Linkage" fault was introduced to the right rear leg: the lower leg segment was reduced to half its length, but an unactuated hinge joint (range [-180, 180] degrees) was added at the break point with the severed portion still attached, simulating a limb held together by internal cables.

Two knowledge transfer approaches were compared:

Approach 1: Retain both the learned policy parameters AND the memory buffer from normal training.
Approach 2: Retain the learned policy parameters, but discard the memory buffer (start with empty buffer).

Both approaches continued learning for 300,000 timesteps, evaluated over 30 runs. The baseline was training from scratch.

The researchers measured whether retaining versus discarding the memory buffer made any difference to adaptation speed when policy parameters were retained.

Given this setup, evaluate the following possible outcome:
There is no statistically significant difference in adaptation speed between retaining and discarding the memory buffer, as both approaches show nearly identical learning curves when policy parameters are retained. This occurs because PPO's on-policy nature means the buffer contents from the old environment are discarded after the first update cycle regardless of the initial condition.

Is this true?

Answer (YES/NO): YES